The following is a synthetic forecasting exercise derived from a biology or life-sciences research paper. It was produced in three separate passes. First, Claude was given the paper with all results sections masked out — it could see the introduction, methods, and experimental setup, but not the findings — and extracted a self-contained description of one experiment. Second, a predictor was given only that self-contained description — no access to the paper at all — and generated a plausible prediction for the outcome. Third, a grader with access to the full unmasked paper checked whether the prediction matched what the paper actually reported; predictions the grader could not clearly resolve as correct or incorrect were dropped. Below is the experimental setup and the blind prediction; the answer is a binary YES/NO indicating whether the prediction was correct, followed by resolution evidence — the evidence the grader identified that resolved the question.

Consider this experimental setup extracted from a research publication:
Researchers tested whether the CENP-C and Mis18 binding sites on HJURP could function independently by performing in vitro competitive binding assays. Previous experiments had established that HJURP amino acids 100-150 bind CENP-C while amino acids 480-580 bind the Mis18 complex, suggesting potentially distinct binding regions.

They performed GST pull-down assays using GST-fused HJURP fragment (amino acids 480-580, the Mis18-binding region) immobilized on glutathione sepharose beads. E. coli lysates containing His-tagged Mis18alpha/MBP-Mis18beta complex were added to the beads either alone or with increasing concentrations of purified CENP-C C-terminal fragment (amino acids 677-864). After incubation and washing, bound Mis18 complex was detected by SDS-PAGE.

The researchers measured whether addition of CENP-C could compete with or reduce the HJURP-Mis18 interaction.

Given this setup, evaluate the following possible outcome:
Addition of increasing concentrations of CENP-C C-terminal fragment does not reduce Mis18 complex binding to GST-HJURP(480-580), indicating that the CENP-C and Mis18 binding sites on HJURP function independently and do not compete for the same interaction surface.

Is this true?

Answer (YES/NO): YES